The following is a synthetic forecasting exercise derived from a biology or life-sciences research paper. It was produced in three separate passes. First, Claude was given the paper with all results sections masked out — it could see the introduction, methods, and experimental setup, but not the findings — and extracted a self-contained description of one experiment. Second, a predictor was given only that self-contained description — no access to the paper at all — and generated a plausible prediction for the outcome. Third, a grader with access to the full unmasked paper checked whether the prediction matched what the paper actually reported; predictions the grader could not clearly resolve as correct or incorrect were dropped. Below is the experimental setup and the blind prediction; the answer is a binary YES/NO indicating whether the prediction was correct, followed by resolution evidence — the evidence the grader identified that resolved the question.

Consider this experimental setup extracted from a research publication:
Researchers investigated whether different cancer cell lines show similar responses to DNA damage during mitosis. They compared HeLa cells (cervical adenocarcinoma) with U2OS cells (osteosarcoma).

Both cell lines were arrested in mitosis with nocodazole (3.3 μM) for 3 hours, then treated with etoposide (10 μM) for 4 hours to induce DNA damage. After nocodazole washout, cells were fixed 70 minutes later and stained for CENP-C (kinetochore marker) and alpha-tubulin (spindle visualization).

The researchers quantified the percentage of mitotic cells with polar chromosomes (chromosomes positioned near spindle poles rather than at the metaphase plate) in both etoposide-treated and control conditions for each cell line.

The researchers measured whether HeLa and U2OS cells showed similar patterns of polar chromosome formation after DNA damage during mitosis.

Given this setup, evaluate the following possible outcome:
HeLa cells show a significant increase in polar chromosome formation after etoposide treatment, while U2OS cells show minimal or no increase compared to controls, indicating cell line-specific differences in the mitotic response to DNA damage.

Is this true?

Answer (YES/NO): NO